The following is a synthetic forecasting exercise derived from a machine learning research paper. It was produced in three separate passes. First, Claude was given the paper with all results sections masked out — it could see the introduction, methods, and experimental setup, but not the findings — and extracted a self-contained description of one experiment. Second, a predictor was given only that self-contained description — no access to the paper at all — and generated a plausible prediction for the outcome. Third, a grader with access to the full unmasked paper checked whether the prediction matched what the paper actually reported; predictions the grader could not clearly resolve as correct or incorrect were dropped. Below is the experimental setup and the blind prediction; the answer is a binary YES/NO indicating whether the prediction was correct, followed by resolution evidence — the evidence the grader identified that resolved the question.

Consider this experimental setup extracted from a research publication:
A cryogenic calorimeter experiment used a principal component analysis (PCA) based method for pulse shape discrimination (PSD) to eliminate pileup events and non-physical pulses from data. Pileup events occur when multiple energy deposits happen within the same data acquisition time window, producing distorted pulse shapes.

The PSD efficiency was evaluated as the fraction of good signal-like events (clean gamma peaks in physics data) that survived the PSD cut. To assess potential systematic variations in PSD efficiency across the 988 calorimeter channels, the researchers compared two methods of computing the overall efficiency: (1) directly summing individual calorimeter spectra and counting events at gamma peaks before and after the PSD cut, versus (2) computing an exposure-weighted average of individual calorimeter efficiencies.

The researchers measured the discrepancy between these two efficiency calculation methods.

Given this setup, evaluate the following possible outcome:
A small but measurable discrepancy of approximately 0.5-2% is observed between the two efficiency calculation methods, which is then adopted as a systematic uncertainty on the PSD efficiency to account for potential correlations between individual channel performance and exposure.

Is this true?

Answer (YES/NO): NO